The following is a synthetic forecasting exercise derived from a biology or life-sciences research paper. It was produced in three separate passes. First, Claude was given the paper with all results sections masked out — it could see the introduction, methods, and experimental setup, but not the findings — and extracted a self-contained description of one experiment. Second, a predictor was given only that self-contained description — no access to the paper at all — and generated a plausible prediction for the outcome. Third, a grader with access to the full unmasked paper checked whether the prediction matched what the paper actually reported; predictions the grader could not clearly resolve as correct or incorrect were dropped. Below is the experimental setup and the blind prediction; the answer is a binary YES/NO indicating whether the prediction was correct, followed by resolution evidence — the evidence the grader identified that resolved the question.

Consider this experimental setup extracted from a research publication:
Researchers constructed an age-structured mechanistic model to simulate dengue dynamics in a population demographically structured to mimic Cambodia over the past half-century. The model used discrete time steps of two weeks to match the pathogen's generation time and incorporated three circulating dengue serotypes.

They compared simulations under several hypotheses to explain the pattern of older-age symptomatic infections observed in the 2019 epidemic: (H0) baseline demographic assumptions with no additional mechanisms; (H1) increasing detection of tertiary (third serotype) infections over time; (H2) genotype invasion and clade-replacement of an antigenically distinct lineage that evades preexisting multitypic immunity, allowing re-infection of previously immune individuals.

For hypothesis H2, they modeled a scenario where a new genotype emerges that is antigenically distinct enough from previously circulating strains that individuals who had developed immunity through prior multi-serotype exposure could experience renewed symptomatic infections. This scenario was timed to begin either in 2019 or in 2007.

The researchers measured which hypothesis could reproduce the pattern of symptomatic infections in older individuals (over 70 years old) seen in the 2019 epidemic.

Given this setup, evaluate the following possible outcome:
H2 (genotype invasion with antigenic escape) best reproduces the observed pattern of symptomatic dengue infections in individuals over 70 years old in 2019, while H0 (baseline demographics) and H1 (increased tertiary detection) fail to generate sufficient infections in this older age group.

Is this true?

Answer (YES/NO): YES